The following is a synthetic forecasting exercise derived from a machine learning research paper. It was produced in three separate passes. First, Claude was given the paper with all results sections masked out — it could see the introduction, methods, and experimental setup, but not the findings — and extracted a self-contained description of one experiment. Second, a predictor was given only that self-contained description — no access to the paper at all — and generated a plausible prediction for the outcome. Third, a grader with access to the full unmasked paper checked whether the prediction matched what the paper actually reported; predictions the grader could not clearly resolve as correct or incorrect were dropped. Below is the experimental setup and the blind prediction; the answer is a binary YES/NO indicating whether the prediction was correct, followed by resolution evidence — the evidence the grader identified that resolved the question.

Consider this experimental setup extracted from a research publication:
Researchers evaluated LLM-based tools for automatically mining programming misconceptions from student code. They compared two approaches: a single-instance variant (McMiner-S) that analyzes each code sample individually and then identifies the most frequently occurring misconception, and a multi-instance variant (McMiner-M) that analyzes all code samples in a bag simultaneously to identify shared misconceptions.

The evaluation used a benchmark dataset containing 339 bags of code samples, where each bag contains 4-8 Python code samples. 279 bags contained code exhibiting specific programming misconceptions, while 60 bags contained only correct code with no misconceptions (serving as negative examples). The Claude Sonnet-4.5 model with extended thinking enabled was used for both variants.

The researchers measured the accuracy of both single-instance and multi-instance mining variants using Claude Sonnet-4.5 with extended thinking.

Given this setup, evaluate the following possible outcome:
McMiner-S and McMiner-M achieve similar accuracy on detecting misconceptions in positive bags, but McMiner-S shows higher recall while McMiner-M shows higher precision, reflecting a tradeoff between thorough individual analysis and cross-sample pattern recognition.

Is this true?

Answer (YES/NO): NO